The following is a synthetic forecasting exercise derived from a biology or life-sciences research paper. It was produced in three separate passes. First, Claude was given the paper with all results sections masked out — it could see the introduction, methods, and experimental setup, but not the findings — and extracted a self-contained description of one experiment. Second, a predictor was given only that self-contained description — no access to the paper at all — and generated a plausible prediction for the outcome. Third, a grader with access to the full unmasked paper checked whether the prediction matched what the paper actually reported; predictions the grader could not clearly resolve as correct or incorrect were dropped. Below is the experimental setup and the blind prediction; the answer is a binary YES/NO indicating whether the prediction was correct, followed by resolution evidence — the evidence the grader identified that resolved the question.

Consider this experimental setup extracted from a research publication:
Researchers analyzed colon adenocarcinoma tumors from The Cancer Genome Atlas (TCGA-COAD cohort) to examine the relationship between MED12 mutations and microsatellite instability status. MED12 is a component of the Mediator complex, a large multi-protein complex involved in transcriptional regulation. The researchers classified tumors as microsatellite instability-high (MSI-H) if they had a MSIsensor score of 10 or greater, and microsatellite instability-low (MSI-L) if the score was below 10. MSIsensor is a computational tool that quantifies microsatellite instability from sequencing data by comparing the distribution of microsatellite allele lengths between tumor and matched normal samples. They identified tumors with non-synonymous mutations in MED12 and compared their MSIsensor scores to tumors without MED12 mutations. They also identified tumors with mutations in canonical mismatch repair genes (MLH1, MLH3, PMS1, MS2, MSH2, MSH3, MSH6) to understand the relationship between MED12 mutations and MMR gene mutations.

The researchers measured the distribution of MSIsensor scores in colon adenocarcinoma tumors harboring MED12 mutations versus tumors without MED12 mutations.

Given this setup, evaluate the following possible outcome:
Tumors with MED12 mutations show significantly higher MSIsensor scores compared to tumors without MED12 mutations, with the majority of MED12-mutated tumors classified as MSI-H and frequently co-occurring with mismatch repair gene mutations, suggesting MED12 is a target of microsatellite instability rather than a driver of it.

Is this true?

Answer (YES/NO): NO